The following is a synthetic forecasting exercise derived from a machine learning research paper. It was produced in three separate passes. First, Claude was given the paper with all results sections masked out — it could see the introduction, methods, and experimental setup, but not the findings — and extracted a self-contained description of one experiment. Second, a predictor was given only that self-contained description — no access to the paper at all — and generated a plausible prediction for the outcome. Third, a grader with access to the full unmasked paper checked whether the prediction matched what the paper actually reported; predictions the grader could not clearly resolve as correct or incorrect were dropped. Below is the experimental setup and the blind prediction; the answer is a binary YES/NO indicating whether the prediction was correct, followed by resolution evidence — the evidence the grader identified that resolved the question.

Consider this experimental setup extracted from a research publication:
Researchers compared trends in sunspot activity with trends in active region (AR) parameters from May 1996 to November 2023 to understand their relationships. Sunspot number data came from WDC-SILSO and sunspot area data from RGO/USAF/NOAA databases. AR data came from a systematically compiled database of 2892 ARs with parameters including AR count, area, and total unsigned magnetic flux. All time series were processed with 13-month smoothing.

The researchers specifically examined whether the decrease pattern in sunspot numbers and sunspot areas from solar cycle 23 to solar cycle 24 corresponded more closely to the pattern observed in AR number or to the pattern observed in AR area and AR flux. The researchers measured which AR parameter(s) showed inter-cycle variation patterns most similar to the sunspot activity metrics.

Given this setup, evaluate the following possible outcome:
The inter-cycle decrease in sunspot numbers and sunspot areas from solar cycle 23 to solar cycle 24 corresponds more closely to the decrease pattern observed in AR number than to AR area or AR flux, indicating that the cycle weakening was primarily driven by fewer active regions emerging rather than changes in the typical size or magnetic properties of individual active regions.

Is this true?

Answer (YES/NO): NO